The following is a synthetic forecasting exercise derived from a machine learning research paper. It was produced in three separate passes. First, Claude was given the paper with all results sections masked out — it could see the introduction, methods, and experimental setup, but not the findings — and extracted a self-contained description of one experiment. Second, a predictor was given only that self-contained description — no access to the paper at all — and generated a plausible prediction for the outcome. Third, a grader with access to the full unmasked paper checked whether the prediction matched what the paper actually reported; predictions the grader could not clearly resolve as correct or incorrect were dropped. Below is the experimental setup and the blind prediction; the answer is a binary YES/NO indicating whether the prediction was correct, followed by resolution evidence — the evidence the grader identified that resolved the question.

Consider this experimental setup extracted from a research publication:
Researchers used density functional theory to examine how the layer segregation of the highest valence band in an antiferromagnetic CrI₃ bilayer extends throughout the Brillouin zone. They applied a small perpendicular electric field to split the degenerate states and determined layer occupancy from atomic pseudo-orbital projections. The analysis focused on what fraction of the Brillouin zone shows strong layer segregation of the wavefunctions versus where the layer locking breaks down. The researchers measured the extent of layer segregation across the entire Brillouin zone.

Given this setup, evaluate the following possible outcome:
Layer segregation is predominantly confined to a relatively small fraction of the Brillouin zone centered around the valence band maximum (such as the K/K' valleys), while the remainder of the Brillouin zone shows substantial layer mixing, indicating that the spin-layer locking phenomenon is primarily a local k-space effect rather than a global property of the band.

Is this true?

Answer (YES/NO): NO